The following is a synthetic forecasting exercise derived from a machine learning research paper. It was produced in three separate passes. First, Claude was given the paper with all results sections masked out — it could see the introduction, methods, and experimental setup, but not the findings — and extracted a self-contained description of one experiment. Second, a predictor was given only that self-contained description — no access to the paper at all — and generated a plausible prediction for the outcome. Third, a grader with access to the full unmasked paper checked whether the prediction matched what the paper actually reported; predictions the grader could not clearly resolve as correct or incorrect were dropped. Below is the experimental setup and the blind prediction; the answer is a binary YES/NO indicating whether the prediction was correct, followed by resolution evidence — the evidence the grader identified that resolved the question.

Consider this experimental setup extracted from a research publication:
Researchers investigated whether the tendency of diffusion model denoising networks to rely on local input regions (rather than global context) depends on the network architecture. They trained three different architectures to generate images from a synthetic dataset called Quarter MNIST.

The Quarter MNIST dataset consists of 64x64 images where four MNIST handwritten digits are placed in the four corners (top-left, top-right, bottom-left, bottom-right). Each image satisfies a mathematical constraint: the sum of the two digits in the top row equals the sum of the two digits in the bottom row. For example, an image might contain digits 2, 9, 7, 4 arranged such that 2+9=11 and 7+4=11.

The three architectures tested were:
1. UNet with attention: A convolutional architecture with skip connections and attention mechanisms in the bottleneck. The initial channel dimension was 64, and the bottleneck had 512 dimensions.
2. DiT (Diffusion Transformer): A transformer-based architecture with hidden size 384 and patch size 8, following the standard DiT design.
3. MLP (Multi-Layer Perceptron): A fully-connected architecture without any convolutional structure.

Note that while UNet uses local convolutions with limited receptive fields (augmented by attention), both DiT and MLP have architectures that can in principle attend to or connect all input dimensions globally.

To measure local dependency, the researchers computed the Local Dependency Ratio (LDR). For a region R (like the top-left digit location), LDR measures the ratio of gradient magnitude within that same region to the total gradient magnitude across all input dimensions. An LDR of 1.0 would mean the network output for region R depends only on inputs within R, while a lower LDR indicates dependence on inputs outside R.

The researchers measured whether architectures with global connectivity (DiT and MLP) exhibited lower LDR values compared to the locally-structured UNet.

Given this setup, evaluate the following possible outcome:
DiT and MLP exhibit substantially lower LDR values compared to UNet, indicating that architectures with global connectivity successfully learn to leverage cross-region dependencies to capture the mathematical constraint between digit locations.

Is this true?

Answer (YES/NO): NO